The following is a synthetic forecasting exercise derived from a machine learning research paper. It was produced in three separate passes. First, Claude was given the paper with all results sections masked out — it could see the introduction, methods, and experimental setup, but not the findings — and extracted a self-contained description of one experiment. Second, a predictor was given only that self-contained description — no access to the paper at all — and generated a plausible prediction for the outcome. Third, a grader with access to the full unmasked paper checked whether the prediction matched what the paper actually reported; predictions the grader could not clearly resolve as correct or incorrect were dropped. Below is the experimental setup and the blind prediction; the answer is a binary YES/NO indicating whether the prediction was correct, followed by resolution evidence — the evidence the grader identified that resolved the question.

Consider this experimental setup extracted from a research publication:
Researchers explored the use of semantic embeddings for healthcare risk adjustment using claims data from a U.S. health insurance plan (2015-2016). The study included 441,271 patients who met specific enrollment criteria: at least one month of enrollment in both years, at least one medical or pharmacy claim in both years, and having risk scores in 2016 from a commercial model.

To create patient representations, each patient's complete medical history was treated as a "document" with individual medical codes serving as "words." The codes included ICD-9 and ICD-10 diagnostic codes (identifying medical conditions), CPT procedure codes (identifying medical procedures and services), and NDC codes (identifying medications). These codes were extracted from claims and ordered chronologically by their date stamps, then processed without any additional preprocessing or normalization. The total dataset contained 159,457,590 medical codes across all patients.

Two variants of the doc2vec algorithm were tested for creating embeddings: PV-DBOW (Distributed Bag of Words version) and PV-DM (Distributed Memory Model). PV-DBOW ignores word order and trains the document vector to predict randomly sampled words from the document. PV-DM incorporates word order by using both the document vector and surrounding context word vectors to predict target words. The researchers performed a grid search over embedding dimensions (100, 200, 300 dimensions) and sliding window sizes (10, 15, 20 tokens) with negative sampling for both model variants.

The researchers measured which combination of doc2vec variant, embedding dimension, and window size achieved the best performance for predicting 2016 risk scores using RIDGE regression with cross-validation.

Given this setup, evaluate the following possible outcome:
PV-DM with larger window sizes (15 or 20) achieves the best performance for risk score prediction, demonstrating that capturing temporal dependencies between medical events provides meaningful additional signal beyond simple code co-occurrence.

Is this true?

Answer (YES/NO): NO